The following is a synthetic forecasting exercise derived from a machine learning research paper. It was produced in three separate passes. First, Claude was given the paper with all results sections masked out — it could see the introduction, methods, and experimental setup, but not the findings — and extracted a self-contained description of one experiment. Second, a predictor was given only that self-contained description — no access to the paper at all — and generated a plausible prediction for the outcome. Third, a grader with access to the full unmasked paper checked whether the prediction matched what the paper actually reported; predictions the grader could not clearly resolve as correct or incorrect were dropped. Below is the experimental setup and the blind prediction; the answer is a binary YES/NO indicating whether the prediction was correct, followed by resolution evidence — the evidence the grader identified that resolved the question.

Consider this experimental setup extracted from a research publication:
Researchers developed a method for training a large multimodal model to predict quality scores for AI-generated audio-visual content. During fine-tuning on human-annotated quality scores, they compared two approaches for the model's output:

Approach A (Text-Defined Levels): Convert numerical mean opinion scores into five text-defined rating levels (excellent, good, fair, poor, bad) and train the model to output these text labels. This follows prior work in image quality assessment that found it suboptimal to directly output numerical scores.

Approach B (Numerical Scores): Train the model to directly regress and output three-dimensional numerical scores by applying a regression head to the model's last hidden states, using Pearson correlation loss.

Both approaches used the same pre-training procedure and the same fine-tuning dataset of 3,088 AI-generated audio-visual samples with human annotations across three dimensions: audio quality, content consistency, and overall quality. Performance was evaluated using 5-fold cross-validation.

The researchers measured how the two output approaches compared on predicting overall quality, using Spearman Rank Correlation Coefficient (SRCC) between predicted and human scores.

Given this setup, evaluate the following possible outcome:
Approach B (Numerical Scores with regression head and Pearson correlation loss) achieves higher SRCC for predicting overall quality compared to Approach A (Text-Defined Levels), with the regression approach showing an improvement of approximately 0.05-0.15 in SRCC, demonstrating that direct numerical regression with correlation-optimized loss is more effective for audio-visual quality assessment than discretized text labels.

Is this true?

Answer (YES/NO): NO